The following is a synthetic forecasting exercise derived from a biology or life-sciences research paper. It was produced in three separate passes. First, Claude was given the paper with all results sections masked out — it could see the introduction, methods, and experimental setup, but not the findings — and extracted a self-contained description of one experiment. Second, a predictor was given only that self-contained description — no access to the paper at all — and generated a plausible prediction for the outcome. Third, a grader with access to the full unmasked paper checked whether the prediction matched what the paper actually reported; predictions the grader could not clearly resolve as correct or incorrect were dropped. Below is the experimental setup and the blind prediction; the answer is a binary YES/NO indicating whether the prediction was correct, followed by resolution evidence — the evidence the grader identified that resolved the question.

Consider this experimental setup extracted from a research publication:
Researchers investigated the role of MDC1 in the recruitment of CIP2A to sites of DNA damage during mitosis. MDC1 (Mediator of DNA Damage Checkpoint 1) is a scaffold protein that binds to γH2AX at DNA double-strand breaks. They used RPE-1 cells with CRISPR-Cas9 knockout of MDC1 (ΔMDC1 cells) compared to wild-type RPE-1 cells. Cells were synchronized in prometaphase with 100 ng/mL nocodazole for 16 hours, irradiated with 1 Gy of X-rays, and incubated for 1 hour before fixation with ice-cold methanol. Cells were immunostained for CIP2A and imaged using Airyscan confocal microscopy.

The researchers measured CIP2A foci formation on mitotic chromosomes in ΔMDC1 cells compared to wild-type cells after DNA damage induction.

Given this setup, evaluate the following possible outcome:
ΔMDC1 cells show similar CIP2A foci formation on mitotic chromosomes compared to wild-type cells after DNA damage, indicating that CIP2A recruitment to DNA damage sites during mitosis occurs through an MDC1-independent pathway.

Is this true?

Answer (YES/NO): NO